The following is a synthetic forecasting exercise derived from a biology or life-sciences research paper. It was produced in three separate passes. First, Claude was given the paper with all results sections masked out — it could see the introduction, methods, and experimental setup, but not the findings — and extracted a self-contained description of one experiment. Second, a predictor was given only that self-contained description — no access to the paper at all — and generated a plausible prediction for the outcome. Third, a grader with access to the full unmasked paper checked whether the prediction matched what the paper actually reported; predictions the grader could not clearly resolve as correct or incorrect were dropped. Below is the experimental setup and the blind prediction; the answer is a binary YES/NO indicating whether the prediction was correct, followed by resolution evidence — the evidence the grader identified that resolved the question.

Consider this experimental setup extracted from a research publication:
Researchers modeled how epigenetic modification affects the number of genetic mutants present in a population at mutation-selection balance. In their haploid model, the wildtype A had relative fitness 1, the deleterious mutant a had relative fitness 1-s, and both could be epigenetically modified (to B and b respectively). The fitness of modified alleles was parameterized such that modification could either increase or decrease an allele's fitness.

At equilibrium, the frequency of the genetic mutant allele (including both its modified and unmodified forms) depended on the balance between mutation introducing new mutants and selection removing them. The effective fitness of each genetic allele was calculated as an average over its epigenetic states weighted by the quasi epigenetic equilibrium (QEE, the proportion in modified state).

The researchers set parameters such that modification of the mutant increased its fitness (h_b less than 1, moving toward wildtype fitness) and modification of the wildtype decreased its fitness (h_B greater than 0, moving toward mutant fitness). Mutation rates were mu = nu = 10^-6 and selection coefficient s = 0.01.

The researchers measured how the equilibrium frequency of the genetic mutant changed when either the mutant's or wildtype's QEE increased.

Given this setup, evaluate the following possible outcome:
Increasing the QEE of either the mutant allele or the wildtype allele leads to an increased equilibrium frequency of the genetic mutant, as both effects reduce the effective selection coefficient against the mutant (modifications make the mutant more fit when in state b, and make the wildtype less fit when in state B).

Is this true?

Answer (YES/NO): YES